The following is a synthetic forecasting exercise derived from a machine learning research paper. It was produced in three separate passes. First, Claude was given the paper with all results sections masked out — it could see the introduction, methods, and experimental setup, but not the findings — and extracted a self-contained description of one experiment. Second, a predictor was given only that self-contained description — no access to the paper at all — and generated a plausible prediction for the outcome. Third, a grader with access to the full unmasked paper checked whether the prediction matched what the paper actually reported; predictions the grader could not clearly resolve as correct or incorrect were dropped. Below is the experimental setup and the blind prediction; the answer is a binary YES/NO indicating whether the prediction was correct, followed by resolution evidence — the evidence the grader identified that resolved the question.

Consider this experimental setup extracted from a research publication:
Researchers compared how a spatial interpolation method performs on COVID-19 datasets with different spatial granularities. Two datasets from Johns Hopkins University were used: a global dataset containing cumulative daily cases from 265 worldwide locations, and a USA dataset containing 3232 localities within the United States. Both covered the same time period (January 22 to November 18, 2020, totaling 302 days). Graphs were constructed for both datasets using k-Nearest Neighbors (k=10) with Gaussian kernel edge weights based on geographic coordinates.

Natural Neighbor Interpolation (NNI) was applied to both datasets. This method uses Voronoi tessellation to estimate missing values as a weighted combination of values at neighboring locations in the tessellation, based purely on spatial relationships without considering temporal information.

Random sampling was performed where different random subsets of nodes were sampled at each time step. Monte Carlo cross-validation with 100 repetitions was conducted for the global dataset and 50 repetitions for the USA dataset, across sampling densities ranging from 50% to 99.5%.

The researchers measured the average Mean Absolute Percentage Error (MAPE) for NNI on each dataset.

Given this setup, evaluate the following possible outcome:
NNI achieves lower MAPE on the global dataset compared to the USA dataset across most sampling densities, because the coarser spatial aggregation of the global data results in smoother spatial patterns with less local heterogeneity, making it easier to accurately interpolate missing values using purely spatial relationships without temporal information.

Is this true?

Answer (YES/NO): NO